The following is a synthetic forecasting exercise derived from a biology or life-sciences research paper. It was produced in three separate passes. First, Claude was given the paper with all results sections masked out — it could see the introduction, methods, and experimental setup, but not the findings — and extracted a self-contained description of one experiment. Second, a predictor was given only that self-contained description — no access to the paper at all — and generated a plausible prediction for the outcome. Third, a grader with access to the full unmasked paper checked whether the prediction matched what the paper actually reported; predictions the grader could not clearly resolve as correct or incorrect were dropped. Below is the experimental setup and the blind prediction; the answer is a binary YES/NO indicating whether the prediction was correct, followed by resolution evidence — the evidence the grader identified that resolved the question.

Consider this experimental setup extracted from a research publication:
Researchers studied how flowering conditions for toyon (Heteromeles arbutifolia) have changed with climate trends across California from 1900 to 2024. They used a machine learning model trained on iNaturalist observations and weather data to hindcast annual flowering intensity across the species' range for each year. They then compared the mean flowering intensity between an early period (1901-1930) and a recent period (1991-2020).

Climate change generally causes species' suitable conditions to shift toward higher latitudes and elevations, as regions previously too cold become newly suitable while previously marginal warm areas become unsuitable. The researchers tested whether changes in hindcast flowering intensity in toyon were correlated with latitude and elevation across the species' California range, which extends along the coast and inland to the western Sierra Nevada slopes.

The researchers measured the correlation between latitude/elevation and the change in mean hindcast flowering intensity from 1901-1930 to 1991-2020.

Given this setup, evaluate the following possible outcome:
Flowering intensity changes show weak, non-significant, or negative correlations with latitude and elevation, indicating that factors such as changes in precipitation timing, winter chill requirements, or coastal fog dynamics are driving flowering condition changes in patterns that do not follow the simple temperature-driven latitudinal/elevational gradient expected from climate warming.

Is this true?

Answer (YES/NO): YES